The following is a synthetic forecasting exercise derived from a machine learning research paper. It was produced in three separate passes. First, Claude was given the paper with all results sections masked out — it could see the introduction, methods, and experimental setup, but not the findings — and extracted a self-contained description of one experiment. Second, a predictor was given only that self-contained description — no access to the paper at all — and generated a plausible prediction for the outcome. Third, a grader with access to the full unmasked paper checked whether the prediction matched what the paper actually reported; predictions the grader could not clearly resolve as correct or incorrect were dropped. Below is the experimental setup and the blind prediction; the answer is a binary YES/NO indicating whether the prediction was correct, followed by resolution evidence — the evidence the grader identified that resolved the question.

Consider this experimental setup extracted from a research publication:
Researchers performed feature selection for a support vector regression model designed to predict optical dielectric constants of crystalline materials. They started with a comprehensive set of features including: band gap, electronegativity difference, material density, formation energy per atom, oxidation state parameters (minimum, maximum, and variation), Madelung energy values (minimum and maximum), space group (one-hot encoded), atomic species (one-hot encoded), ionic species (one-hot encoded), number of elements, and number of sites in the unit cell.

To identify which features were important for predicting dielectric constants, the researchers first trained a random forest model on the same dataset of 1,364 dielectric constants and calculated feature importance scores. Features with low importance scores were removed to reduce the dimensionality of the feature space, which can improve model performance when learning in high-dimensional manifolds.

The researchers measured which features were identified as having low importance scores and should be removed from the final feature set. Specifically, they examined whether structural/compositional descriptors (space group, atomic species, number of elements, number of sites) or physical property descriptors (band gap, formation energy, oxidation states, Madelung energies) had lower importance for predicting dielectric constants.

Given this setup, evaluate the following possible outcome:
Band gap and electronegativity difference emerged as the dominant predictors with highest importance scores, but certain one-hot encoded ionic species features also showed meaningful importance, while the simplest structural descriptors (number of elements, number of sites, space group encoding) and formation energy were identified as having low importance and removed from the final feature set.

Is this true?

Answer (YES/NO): NO